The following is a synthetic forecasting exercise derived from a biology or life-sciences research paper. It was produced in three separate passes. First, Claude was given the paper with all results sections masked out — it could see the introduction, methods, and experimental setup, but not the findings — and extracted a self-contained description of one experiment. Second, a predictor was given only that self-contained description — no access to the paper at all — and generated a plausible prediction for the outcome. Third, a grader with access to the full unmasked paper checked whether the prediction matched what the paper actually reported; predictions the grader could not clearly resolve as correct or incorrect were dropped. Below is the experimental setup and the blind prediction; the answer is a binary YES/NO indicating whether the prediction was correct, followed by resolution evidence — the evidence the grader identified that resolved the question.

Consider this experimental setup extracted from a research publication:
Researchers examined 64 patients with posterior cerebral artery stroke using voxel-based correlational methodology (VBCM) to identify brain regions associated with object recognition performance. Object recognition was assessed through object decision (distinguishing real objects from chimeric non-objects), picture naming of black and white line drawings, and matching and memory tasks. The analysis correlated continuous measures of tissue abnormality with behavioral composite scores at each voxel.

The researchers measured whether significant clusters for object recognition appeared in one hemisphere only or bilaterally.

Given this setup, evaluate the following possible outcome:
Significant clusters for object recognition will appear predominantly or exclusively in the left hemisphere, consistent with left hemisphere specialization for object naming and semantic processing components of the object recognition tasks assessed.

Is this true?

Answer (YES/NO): NO